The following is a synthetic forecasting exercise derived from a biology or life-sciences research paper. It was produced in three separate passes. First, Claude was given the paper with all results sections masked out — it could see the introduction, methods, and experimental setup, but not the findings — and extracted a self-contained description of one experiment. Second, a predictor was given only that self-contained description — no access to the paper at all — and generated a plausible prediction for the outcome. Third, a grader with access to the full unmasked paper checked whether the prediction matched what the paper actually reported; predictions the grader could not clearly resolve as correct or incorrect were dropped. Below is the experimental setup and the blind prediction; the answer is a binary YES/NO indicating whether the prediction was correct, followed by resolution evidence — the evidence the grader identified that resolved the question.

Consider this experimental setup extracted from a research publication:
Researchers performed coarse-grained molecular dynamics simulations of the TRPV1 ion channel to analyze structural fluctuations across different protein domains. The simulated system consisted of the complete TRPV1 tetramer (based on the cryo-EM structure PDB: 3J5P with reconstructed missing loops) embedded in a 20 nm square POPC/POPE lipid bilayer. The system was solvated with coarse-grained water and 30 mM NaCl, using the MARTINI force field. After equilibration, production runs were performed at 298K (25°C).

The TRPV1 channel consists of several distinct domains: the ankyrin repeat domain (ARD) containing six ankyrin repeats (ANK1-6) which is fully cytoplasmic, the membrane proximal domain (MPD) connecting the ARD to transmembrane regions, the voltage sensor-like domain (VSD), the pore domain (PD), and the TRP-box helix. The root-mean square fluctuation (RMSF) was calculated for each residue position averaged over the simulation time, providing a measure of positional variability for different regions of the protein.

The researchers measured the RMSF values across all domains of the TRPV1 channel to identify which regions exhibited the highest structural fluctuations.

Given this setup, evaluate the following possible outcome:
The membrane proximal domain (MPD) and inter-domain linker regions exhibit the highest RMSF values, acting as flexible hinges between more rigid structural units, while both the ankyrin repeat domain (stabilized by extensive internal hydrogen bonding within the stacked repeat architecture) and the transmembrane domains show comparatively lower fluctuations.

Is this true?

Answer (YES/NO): NO